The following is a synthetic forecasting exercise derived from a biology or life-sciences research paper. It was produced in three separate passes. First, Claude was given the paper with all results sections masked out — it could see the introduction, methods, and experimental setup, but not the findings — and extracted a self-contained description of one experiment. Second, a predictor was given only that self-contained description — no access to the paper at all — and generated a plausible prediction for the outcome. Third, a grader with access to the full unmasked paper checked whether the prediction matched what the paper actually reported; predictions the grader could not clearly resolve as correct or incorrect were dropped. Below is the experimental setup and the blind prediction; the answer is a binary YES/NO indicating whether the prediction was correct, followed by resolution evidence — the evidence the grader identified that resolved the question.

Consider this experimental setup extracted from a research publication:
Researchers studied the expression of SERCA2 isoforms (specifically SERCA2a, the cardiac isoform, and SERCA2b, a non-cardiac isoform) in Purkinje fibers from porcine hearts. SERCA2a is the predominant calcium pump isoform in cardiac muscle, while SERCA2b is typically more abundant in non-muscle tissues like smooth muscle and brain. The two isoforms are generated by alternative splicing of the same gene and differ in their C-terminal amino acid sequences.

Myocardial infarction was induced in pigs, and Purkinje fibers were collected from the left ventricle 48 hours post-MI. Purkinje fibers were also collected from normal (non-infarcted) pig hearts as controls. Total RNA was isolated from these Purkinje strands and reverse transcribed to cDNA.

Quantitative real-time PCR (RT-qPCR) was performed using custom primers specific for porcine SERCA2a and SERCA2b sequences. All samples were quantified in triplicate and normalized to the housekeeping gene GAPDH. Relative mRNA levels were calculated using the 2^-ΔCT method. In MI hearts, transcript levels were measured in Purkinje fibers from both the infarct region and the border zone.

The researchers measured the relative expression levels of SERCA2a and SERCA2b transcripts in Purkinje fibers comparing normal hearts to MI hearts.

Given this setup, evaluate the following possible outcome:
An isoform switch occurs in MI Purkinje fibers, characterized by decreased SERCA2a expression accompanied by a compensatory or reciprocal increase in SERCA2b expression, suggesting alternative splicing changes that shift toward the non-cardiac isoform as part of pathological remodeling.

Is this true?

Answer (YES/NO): YES